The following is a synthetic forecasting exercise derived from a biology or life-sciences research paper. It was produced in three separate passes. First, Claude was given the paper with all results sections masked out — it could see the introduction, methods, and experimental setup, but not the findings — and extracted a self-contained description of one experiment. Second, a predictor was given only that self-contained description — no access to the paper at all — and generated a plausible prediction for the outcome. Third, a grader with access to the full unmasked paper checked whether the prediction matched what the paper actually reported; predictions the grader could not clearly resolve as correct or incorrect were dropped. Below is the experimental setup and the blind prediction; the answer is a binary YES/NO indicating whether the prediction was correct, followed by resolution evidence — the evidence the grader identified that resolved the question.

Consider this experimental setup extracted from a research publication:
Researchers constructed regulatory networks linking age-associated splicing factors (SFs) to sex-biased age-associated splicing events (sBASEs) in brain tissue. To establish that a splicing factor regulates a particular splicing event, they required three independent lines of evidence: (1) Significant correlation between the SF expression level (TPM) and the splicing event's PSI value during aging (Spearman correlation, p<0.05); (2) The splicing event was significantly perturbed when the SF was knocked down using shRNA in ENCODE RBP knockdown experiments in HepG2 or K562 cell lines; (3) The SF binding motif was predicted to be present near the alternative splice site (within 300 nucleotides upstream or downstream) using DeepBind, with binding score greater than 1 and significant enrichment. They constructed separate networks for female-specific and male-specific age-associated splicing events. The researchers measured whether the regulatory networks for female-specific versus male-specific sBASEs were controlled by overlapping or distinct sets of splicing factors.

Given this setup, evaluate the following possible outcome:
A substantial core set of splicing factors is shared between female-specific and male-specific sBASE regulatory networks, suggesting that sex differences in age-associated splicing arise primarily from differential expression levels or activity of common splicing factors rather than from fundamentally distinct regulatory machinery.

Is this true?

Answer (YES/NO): NO